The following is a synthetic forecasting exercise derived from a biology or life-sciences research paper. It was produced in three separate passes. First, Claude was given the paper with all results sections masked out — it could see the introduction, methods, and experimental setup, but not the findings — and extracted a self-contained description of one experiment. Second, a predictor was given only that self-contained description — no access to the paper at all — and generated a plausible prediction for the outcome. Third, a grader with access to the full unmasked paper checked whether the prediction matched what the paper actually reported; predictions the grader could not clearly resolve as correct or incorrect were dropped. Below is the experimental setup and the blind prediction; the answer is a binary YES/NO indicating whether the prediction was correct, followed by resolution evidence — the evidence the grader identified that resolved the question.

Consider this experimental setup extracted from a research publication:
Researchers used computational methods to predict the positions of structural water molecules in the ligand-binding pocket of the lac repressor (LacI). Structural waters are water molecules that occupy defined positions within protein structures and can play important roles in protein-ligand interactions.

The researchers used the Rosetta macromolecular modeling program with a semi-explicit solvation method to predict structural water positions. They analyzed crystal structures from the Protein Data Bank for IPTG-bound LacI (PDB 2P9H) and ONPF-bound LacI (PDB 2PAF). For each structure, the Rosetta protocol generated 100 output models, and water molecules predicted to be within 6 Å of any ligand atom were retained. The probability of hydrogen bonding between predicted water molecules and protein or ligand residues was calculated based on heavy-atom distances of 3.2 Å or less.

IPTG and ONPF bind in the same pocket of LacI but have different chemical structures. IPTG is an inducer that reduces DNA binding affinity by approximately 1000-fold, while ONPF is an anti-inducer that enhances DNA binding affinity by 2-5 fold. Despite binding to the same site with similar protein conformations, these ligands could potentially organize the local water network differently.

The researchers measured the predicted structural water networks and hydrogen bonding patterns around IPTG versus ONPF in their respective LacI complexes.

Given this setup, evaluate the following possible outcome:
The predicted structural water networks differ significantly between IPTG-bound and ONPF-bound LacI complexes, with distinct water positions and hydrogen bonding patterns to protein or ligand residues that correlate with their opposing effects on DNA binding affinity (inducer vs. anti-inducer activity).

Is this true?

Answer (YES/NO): YES